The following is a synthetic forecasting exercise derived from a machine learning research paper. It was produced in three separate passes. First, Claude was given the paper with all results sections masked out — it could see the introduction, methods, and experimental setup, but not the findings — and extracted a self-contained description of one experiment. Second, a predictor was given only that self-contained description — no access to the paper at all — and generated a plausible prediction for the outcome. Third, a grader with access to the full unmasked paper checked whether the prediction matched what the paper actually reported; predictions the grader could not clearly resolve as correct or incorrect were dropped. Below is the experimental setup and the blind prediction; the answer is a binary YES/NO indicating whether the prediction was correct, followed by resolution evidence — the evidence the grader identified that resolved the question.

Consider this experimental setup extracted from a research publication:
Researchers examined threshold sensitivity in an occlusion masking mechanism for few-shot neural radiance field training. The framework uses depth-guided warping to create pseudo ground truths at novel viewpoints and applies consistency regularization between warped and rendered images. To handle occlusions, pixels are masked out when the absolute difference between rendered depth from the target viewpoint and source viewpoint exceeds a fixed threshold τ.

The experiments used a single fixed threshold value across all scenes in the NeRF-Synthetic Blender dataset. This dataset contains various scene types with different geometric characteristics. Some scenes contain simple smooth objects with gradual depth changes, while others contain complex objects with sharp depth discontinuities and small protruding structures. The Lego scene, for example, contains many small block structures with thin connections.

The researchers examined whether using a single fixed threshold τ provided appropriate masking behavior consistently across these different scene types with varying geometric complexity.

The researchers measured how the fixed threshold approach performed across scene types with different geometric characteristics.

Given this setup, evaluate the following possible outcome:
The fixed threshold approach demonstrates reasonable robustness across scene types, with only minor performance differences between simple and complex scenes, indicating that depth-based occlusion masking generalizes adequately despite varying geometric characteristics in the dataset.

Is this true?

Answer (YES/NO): NO